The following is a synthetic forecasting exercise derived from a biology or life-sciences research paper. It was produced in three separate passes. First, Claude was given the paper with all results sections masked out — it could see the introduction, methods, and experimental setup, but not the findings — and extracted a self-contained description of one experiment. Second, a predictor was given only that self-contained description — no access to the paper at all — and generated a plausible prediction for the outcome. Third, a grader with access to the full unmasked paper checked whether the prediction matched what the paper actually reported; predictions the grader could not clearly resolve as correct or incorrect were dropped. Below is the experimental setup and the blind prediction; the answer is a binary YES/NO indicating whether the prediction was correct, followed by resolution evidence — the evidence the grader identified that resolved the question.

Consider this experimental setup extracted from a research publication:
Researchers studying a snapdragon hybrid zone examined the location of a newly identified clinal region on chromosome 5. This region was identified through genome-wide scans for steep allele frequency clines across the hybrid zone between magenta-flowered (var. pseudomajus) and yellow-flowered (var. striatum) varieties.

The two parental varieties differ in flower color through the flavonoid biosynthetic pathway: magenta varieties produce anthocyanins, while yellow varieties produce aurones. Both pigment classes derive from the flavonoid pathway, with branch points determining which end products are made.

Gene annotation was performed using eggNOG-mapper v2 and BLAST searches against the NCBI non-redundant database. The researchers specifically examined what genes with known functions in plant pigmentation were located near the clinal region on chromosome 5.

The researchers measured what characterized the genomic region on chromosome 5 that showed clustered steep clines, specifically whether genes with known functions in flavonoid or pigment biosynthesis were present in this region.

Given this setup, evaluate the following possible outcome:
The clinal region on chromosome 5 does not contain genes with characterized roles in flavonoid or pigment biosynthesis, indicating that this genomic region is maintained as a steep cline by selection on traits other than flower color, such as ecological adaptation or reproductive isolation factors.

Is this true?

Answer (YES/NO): NO